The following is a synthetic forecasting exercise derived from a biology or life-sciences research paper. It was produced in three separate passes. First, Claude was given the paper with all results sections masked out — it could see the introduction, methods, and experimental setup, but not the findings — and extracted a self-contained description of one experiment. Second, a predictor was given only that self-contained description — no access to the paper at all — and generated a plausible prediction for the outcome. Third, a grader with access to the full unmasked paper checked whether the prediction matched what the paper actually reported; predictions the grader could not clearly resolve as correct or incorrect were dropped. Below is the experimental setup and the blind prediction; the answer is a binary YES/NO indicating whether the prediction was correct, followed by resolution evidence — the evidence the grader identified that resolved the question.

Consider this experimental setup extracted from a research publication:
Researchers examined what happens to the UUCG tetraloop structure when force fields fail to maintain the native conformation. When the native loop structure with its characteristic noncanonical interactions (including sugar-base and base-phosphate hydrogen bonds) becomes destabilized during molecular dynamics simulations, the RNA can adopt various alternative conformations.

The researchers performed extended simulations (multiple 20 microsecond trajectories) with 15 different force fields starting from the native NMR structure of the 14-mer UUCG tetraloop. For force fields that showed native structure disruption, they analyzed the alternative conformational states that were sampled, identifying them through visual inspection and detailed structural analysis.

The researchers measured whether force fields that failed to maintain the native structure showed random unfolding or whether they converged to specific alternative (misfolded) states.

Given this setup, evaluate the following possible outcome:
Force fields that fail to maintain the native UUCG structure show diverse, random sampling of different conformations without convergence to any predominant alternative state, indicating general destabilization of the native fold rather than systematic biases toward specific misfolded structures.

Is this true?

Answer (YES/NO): NO